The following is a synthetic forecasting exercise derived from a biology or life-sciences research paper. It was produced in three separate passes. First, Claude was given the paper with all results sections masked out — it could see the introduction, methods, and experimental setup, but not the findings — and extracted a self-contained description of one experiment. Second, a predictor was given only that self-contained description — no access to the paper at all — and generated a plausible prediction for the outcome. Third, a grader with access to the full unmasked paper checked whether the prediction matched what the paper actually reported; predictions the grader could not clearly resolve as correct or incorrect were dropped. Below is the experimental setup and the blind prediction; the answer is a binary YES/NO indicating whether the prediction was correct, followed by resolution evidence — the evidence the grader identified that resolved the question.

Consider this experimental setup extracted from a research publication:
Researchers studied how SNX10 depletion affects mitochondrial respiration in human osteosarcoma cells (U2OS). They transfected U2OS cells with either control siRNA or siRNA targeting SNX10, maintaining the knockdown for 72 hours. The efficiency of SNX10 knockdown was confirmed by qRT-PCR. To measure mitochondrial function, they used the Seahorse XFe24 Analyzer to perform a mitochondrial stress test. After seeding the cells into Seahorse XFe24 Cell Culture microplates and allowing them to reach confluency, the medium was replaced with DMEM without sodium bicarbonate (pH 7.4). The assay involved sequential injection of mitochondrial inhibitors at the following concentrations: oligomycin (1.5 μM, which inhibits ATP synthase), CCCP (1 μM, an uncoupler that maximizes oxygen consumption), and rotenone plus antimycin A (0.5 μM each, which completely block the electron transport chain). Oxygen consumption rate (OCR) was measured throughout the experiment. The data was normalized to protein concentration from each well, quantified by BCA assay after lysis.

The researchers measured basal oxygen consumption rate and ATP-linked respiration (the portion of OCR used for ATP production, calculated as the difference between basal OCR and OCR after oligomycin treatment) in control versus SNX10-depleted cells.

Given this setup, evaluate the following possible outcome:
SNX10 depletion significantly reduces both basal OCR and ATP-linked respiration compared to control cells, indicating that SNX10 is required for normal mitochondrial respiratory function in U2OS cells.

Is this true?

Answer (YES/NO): YES